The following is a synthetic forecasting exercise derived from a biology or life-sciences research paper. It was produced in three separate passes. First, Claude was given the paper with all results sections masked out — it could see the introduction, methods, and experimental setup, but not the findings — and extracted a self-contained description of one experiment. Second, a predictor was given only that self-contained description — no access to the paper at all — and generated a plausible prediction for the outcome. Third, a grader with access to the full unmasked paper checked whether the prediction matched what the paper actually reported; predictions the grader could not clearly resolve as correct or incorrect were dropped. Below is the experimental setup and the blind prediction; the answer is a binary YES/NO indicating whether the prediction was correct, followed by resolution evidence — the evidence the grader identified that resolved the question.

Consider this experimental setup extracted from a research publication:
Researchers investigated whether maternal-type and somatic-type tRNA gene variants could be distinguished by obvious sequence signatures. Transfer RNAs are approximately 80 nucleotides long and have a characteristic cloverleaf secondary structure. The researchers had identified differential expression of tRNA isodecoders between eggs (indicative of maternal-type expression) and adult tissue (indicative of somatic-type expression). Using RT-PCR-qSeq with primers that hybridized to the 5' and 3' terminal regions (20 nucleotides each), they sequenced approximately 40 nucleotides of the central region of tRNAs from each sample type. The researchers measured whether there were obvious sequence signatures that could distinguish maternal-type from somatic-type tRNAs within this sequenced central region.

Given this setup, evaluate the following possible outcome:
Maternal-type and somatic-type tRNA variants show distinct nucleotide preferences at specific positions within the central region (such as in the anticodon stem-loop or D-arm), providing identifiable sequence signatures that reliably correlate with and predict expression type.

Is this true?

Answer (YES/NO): NO